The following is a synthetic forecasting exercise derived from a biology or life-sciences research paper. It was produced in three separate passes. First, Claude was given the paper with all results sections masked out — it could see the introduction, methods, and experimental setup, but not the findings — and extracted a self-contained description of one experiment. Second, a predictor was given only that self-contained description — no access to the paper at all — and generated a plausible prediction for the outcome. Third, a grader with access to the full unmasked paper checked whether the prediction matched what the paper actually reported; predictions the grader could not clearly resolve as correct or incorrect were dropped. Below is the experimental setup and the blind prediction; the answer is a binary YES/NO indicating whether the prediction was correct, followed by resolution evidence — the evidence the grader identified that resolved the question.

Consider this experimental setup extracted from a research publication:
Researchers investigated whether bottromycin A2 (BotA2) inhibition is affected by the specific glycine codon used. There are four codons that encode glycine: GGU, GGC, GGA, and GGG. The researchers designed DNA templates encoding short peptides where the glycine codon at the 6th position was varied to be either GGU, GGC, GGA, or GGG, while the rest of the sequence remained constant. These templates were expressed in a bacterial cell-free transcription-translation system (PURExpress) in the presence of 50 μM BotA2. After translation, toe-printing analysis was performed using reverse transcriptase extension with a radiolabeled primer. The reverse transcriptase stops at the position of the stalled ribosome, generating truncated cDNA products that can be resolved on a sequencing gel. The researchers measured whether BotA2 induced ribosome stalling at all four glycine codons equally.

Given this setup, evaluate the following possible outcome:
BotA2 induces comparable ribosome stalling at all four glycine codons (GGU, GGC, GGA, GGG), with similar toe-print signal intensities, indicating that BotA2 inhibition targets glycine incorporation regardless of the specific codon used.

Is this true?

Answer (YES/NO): NO